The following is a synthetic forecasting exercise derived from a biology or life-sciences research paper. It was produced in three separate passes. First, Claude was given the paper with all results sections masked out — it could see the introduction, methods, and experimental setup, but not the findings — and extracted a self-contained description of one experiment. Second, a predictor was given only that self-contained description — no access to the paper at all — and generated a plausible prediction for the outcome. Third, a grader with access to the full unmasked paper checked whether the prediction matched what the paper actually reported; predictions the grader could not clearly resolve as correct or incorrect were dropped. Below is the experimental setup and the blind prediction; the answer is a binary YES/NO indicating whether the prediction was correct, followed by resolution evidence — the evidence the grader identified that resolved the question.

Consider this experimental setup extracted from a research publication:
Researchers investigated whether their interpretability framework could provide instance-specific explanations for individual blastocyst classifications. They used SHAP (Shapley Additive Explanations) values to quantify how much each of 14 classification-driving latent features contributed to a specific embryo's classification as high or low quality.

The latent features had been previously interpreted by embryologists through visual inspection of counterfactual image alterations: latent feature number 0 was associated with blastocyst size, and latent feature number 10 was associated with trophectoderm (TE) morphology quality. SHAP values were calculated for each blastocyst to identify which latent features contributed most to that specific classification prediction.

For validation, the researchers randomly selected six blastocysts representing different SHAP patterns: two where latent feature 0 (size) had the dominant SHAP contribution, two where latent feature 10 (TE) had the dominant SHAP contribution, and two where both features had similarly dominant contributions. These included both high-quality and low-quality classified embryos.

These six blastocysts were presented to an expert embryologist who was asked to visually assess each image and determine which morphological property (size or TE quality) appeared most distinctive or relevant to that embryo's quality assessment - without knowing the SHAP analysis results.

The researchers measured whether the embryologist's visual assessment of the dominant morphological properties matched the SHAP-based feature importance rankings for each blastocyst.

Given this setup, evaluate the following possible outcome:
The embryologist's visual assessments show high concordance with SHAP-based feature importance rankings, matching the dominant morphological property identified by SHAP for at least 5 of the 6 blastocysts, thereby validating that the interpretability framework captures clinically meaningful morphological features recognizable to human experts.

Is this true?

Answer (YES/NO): YES